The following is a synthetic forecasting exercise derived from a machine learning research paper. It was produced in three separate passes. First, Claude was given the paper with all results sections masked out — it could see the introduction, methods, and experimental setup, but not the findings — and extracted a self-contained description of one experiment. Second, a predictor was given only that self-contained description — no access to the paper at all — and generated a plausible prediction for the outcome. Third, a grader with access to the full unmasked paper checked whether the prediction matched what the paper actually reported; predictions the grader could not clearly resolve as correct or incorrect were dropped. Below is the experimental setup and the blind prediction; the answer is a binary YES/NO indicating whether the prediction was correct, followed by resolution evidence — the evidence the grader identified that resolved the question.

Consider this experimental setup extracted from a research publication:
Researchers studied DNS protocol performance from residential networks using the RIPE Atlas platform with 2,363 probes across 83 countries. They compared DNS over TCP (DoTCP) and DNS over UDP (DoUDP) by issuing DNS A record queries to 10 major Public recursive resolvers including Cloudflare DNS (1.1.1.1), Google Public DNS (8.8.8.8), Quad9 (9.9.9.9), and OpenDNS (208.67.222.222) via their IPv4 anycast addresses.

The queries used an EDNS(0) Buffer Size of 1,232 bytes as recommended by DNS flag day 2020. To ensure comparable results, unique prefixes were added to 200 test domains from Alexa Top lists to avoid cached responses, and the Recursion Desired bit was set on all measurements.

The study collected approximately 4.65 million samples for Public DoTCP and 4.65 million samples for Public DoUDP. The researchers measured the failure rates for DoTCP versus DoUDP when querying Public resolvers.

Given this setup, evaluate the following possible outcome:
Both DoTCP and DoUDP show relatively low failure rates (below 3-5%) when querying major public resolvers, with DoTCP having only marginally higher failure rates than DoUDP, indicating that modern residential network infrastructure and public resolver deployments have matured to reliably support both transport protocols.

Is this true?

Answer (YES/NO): NO